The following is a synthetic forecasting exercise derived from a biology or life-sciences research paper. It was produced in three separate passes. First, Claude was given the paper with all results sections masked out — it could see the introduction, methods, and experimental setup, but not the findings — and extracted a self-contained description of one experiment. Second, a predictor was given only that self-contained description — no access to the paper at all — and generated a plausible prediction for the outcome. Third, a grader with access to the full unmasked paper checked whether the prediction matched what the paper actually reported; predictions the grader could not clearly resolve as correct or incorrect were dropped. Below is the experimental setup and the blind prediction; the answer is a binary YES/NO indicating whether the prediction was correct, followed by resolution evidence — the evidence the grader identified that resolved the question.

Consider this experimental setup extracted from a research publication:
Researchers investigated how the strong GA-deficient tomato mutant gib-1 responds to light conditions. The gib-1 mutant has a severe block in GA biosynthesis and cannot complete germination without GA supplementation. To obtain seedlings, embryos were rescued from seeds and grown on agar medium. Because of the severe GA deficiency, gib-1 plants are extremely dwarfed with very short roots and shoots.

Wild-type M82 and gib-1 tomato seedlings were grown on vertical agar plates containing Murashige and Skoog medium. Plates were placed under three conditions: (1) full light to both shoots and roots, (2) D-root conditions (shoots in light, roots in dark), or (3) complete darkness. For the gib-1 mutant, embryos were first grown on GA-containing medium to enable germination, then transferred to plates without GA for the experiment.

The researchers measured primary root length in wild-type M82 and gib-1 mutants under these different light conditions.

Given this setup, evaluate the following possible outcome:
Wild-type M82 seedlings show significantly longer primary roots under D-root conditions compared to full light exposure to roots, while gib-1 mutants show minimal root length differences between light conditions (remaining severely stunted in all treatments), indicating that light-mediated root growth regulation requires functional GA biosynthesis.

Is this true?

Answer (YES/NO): NO